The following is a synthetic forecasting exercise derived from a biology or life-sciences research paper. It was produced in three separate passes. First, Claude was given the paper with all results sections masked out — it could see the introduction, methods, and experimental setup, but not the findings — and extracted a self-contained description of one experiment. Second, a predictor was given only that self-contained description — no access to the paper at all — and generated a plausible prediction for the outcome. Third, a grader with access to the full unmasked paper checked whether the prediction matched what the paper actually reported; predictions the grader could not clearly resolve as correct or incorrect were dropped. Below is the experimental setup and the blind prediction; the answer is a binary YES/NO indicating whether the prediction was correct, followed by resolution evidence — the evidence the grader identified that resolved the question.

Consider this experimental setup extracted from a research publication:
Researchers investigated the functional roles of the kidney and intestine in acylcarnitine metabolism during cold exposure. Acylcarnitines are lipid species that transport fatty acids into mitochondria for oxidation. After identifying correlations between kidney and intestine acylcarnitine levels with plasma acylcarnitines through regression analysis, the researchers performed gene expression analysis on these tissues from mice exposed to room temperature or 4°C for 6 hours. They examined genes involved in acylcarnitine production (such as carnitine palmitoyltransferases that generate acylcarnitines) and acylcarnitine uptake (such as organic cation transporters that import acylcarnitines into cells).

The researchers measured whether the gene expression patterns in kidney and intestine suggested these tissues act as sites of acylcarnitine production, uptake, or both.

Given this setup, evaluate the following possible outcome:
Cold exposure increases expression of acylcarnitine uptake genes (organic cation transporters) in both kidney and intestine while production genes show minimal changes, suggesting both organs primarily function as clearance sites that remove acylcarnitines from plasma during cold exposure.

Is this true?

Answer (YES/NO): NO